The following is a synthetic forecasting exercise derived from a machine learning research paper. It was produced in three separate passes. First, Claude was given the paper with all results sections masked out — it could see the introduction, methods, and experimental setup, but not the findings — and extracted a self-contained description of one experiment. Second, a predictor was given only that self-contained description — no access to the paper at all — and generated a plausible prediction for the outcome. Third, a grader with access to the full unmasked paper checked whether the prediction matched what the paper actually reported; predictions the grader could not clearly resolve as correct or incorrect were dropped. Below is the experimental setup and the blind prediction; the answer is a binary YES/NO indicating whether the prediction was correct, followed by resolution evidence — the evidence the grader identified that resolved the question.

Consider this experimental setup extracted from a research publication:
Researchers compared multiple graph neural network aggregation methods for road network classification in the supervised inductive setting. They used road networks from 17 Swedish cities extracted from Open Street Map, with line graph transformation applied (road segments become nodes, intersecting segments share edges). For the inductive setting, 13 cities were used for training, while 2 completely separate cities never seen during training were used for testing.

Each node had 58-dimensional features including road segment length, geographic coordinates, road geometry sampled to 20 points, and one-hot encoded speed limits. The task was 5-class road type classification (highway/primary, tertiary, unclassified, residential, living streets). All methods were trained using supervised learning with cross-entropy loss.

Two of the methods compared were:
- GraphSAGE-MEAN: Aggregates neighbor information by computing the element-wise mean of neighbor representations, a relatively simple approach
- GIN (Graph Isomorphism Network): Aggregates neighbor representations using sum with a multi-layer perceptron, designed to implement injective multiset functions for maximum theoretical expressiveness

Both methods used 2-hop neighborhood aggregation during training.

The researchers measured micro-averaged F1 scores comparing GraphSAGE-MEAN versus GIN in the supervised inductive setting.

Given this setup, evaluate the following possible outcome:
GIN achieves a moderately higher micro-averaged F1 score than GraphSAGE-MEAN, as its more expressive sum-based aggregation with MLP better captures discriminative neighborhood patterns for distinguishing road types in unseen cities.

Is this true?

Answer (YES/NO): NO